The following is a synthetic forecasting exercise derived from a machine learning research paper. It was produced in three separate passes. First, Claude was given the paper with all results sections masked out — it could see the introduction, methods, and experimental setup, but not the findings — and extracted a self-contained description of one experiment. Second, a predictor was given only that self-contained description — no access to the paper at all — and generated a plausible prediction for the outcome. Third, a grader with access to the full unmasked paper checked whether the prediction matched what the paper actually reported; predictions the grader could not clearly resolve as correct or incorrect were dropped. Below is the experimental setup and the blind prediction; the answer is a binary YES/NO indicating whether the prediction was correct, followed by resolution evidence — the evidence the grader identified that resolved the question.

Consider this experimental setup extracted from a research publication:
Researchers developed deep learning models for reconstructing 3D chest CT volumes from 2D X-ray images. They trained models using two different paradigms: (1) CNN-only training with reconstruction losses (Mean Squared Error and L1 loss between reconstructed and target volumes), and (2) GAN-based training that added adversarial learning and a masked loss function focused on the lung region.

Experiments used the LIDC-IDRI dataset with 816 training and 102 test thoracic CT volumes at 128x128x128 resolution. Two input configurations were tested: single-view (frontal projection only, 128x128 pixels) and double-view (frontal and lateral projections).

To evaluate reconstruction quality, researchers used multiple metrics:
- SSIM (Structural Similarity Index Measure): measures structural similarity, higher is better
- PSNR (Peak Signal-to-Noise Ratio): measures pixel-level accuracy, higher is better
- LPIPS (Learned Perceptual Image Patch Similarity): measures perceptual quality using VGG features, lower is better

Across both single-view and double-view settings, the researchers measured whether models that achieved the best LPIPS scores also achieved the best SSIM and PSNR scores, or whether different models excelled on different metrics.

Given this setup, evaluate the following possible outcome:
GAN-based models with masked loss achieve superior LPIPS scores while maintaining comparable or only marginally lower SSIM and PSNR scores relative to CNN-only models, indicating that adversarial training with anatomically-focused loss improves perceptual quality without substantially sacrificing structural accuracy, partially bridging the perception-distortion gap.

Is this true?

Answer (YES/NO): NO